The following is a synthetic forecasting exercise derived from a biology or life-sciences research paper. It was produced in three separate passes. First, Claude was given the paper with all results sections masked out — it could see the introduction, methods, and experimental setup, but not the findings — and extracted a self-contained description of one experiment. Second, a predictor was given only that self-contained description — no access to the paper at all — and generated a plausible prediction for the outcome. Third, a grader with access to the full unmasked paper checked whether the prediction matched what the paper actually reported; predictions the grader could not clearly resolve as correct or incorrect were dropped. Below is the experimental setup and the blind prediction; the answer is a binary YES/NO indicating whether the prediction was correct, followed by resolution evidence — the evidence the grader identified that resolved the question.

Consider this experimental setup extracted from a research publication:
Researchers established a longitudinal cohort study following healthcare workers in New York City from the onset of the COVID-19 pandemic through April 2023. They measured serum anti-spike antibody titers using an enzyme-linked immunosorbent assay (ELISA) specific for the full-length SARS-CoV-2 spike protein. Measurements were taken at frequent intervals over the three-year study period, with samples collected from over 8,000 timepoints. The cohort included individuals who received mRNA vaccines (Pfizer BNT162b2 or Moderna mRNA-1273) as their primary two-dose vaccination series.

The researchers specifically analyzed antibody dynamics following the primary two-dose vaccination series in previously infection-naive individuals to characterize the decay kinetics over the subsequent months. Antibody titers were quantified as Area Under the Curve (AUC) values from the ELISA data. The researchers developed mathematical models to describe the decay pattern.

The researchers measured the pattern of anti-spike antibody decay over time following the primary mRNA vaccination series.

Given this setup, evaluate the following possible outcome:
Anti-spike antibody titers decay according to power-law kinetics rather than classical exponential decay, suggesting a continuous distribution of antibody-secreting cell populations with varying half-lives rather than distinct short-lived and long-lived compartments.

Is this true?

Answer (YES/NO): NO